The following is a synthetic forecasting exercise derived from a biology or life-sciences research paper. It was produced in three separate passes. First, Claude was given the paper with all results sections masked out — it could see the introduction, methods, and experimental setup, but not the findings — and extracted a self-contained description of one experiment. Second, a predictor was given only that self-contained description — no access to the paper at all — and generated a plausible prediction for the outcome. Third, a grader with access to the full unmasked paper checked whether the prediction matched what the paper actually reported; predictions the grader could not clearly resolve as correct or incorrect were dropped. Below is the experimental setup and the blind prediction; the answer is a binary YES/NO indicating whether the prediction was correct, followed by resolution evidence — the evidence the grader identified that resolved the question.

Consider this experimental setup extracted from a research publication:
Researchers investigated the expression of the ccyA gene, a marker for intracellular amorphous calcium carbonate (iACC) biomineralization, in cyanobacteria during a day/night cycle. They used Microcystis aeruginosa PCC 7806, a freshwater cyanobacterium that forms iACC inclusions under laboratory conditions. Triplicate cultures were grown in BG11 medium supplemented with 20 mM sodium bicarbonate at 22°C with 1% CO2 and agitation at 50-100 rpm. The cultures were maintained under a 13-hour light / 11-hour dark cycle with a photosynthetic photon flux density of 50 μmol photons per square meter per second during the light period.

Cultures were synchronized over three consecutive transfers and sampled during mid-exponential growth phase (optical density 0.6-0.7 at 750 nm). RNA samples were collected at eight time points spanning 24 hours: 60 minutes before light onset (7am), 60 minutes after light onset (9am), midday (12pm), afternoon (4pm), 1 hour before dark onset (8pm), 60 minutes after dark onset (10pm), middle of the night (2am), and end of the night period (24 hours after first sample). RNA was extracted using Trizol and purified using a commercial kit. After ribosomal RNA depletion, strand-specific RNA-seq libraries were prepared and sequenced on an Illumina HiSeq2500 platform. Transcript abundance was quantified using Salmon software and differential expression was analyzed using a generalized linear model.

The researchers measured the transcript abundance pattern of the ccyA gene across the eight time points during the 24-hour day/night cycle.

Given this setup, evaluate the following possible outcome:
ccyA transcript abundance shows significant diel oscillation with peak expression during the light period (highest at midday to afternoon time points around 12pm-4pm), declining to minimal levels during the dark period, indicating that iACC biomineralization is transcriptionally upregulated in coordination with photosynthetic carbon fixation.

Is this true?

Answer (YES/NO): NO